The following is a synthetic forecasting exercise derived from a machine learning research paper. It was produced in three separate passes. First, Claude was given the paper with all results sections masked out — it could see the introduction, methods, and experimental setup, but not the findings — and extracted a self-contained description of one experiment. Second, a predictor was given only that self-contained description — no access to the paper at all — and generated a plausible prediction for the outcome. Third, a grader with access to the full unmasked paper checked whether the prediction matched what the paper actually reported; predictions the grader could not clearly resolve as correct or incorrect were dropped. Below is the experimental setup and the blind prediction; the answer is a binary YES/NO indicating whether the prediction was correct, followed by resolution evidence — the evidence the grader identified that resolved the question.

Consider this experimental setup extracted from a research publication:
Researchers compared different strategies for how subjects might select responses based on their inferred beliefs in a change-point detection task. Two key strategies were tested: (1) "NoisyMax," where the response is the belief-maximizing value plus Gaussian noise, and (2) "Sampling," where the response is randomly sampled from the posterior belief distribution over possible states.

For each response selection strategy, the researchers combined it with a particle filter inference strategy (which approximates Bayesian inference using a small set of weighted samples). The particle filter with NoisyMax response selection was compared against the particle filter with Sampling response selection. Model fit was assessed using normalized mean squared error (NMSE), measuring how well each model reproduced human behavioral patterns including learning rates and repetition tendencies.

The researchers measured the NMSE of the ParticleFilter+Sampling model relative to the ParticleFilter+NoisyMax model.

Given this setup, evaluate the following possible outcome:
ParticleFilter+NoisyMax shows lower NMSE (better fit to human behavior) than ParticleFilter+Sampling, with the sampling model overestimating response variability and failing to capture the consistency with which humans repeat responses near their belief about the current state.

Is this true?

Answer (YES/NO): YES